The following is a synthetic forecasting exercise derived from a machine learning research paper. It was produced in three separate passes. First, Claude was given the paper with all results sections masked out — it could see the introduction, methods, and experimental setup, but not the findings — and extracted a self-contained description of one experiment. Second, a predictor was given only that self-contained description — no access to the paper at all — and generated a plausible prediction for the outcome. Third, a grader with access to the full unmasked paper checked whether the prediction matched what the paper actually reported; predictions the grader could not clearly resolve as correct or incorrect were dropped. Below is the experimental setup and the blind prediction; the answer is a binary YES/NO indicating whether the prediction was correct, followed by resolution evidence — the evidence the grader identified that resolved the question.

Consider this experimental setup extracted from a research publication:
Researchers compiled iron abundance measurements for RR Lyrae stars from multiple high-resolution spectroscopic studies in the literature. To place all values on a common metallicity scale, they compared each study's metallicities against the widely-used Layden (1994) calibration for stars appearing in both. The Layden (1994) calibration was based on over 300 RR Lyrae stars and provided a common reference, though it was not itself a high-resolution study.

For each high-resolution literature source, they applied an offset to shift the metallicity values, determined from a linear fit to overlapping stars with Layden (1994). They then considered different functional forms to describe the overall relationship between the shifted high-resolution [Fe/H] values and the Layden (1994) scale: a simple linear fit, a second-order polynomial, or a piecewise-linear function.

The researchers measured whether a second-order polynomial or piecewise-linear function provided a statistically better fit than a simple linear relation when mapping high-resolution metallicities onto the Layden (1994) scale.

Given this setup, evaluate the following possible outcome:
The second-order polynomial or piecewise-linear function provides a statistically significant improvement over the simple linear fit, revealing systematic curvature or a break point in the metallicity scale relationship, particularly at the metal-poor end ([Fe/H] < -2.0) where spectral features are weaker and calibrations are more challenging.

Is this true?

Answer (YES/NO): NO